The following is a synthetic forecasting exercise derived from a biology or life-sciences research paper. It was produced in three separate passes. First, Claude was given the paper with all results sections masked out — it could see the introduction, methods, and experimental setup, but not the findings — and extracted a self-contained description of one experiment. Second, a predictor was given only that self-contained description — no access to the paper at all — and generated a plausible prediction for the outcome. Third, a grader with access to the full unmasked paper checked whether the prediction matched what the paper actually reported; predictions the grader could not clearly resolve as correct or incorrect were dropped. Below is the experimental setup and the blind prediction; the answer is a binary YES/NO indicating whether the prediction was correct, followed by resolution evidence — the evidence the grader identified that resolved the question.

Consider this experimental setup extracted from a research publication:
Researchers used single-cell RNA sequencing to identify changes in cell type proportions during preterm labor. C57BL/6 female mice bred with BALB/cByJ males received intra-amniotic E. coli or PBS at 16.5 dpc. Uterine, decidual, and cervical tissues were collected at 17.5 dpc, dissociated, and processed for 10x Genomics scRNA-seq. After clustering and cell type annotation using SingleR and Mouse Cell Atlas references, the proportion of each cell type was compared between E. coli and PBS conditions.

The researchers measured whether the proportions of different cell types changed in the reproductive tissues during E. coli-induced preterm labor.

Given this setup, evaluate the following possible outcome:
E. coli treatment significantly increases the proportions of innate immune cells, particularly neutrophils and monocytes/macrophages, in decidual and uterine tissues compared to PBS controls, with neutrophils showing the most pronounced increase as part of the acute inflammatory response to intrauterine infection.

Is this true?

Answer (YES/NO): NO